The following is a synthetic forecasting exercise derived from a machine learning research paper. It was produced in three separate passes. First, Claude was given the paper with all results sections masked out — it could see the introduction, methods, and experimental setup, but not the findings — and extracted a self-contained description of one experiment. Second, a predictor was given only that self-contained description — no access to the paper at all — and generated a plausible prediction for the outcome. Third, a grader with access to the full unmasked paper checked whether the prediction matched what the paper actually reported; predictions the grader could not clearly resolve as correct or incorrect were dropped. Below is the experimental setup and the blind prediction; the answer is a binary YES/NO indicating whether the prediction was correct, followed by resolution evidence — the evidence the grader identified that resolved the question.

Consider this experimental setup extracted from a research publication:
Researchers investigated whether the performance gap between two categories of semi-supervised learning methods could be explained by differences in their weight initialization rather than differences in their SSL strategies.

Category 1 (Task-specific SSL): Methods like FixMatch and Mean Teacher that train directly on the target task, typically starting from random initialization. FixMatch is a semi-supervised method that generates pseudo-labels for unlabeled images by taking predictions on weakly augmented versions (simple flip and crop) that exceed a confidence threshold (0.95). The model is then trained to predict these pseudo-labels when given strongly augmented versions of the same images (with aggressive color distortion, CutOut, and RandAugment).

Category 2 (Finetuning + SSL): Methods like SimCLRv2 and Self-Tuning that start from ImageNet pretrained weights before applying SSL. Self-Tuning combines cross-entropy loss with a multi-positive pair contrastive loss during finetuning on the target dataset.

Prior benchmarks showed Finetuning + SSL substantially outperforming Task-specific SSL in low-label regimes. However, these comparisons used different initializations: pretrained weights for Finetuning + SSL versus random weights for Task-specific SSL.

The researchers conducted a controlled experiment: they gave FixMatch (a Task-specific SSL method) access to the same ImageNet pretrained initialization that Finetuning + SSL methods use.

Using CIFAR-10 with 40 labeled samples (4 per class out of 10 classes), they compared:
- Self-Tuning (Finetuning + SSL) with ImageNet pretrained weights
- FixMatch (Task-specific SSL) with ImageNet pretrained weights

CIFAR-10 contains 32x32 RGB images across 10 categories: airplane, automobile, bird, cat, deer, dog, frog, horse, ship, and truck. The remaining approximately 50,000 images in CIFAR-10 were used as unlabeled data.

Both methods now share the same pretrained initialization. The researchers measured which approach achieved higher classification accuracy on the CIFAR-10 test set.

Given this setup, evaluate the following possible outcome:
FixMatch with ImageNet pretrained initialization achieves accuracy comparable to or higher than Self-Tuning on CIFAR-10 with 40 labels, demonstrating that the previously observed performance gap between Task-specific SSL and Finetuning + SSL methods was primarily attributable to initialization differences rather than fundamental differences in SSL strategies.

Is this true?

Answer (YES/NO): YES